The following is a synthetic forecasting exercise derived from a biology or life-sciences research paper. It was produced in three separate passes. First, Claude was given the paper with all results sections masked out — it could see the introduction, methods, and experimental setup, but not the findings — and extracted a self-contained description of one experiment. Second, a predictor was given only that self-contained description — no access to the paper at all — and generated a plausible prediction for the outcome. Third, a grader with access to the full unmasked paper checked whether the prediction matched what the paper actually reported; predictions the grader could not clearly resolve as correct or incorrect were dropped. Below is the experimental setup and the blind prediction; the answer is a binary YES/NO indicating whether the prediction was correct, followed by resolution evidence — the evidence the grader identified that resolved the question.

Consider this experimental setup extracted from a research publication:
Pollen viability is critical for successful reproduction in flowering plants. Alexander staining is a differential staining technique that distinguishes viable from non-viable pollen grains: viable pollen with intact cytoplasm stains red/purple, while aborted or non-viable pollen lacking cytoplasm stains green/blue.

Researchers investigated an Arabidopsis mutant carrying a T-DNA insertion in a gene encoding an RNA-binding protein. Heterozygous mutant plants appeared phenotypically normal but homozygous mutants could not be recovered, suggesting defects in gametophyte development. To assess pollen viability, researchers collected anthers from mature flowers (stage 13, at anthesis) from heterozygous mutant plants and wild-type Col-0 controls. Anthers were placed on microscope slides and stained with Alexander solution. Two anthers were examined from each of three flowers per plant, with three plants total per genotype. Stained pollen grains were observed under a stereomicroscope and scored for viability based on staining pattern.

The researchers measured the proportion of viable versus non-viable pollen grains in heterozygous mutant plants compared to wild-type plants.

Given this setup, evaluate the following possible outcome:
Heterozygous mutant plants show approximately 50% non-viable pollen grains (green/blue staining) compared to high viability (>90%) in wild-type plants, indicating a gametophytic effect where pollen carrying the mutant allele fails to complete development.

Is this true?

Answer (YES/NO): YES